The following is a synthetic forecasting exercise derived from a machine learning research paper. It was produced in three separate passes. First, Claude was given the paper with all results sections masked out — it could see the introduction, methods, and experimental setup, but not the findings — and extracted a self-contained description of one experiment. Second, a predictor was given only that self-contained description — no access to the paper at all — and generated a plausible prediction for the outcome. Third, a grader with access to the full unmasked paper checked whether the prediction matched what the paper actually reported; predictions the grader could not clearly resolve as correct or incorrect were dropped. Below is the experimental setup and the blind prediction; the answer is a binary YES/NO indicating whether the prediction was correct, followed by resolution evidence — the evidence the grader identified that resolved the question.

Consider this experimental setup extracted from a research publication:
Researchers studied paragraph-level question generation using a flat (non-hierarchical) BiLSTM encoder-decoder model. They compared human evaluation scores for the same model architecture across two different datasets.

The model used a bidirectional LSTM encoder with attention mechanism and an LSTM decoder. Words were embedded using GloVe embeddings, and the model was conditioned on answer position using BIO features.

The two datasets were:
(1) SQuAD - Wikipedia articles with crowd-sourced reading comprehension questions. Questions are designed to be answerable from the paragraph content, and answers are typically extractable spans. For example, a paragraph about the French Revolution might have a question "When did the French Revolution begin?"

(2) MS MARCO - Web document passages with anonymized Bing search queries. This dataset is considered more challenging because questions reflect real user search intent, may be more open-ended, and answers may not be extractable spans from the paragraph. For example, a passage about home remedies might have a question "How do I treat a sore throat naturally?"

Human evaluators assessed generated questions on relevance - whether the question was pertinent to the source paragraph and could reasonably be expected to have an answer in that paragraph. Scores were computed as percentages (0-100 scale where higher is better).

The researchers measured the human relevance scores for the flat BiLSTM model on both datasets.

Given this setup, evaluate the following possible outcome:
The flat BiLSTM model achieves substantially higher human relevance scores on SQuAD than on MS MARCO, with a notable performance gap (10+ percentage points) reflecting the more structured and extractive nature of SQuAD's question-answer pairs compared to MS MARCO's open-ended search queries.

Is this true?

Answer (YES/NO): YES